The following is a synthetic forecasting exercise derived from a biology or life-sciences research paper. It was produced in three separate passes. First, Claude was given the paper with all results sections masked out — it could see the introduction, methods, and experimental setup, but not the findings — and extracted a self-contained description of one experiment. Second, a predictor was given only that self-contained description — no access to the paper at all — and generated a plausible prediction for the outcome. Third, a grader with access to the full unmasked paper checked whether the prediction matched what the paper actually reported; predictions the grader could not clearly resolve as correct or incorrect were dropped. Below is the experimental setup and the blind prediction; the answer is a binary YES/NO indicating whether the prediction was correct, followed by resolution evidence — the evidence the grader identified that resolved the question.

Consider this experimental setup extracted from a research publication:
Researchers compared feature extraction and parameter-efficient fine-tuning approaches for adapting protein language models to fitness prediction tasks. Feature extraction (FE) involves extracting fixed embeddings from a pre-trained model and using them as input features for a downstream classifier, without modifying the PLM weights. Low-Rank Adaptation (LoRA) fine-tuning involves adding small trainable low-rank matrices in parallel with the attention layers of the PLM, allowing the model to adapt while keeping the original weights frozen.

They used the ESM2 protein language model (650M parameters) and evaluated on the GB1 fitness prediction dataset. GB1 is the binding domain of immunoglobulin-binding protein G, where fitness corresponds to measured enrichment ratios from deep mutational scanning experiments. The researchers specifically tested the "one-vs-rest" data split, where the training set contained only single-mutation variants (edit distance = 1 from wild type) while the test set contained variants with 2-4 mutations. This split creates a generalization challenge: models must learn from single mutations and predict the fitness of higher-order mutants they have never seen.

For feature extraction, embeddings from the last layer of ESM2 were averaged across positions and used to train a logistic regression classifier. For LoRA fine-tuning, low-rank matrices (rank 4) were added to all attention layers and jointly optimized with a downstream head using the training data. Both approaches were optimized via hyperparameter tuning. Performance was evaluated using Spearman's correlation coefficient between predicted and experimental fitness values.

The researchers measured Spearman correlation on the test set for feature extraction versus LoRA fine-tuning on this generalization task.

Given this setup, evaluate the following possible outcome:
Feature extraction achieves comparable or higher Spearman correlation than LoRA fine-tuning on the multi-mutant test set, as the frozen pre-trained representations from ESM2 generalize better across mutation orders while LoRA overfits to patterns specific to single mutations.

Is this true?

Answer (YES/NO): NO